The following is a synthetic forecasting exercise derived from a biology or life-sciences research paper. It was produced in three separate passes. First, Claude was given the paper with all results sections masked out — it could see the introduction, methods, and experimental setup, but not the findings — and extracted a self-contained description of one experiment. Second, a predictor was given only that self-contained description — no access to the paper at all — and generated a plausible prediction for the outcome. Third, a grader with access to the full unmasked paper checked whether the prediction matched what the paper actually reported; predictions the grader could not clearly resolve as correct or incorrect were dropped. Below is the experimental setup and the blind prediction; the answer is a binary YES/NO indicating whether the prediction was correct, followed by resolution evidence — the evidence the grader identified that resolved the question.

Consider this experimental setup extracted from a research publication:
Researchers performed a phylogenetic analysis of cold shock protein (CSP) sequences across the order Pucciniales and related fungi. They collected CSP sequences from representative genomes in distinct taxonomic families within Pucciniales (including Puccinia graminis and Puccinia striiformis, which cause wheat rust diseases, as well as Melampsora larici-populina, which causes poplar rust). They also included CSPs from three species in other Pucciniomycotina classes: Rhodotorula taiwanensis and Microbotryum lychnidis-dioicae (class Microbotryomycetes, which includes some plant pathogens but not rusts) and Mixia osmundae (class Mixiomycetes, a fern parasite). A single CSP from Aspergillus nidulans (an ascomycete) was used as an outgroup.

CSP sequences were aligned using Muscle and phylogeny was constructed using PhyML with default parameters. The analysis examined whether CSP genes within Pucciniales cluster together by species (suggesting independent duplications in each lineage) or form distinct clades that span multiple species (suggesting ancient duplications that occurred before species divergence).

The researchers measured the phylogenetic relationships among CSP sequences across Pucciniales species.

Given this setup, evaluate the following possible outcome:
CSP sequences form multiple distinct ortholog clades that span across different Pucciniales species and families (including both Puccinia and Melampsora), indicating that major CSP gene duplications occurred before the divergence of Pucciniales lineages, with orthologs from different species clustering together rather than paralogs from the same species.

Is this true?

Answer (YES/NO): YES